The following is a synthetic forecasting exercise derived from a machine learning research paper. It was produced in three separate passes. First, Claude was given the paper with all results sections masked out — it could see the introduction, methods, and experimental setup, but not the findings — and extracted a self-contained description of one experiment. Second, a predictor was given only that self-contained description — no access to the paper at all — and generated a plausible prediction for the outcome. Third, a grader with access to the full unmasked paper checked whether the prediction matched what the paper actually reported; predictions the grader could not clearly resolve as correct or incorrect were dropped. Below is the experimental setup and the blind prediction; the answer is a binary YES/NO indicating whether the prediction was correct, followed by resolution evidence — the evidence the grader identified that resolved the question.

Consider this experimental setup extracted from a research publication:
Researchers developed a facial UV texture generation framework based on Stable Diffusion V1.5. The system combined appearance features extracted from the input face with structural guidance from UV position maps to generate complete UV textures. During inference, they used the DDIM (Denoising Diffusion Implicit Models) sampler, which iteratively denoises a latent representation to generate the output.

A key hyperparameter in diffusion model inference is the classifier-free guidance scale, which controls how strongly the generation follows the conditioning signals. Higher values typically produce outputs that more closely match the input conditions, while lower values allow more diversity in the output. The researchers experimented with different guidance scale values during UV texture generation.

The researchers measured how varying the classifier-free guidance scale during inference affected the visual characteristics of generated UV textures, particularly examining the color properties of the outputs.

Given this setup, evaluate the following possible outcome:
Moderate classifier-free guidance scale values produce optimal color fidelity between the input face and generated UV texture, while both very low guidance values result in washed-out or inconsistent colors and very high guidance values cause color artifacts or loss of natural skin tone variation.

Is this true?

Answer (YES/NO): NO